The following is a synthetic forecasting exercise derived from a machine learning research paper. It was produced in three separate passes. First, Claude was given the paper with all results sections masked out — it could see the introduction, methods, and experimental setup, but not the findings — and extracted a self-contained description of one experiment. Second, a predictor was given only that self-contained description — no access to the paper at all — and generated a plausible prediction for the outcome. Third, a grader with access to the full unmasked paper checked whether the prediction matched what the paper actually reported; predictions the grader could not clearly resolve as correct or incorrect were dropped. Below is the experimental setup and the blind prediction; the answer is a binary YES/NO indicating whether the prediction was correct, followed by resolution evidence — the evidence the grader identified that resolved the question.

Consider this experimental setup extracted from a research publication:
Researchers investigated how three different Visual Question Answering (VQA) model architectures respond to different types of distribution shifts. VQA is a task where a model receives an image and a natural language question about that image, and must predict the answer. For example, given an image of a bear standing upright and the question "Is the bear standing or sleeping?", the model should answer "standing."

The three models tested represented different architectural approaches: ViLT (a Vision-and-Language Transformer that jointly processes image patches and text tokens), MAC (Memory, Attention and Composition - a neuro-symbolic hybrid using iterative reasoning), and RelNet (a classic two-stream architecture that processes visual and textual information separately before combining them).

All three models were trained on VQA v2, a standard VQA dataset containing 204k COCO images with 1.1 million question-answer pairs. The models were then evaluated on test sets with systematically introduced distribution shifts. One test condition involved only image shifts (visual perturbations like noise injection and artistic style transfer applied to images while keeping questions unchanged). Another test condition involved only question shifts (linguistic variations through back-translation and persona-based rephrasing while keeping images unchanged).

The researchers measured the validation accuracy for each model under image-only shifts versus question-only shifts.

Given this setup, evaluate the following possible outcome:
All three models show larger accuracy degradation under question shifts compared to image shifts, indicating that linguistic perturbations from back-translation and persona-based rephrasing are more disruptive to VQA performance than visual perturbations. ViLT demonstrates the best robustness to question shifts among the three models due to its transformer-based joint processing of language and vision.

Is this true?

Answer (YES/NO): NO